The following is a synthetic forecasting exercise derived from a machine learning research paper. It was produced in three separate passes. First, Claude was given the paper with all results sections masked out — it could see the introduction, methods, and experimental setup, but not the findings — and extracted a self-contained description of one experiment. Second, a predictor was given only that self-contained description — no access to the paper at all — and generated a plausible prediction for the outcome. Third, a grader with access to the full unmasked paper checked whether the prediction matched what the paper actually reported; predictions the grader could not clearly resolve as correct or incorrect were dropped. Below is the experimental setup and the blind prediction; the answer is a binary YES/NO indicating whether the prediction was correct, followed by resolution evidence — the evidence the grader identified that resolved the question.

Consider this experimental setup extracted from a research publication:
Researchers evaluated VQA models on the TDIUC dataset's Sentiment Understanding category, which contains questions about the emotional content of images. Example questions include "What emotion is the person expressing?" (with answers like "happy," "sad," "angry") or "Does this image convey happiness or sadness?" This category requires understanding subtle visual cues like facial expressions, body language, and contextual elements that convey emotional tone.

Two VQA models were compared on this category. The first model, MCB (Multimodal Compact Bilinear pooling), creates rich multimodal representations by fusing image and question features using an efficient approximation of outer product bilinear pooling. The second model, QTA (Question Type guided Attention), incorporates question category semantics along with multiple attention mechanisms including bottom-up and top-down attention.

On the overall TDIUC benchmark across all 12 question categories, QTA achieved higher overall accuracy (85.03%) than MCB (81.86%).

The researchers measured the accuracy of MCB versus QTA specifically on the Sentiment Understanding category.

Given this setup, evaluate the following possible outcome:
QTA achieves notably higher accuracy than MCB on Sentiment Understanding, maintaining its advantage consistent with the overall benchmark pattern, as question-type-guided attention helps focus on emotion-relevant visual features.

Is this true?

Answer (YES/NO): NO